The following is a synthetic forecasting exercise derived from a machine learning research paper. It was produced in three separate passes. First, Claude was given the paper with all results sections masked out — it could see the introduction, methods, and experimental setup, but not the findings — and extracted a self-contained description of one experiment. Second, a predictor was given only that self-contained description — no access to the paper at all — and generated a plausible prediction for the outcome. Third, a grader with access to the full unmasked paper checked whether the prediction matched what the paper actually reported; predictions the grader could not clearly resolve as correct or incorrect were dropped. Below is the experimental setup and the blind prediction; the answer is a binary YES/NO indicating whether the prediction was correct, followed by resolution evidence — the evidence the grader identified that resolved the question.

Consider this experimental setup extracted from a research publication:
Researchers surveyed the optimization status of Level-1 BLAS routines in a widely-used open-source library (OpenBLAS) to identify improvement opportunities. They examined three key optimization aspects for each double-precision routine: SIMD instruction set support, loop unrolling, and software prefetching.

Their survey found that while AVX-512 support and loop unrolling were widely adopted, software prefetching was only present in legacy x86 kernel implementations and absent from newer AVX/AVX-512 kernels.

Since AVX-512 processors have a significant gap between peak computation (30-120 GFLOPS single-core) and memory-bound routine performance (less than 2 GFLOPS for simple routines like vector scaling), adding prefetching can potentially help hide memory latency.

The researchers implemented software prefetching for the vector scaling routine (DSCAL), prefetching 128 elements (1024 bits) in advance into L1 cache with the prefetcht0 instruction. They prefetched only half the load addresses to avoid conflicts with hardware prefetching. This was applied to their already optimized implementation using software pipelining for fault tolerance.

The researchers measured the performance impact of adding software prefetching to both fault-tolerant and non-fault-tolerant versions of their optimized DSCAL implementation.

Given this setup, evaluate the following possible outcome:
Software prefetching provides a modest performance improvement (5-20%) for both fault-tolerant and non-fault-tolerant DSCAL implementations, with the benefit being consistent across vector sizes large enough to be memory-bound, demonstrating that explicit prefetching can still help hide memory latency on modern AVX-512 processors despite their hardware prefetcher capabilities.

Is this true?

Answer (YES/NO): NO